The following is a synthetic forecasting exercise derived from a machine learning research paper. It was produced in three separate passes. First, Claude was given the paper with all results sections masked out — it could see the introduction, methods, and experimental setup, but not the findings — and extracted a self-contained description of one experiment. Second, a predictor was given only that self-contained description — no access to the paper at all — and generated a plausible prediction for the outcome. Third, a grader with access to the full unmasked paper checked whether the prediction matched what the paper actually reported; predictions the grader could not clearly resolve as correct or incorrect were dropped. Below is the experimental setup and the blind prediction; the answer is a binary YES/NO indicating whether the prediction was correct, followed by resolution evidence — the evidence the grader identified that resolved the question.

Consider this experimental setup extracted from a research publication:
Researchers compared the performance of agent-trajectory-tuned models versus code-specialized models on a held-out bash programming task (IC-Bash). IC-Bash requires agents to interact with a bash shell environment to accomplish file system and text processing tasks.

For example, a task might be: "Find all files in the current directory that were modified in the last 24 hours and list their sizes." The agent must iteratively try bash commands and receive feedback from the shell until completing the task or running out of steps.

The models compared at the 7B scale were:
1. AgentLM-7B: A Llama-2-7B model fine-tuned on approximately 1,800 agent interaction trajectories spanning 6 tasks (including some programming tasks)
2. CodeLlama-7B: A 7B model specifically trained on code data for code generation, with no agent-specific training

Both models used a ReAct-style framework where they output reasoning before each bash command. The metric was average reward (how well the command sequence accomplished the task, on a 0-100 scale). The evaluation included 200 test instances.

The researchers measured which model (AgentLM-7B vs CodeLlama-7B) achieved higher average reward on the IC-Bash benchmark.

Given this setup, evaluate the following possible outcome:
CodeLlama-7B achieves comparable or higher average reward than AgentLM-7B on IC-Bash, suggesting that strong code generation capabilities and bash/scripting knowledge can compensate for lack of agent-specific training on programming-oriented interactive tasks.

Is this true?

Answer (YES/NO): NO